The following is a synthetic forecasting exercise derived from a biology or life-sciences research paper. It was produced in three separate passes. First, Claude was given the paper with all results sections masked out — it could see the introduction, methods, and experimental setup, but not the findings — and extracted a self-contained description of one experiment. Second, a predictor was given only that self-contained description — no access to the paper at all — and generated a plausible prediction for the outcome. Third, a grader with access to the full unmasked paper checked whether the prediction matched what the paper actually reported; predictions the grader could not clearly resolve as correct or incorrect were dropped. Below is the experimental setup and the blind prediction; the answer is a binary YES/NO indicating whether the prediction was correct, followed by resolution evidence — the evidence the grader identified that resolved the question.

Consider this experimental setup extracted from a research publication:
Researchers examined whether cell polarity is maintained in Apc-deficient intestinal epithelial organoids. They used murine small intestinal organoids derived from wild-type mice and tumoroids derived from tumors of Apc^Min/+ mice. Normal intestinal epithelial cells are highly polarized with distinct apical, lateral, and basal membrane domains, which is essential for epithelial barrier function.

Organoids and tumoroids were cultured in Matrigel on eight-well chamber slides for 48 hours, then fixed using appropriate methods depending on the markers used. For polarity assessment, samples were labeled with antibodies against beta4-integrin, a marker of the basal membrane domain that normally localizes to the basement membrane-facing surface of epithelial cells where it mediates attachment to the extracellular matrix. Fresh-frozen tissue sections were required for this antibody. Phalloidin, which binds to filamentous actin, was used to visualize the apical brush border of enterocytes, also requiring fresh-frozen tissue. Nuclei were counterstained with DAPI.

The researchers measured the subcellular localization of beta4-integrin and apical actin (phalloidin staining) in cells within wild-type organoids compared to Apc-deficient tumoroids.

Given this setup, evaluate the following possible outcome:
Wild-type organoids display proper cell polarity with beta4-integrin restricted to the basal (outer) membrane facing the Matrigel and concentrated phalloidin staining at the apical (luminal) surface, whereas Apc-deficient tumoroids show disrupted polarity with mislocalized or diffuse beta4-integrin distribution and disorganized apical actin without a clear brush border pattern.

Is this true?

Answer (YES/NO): NO